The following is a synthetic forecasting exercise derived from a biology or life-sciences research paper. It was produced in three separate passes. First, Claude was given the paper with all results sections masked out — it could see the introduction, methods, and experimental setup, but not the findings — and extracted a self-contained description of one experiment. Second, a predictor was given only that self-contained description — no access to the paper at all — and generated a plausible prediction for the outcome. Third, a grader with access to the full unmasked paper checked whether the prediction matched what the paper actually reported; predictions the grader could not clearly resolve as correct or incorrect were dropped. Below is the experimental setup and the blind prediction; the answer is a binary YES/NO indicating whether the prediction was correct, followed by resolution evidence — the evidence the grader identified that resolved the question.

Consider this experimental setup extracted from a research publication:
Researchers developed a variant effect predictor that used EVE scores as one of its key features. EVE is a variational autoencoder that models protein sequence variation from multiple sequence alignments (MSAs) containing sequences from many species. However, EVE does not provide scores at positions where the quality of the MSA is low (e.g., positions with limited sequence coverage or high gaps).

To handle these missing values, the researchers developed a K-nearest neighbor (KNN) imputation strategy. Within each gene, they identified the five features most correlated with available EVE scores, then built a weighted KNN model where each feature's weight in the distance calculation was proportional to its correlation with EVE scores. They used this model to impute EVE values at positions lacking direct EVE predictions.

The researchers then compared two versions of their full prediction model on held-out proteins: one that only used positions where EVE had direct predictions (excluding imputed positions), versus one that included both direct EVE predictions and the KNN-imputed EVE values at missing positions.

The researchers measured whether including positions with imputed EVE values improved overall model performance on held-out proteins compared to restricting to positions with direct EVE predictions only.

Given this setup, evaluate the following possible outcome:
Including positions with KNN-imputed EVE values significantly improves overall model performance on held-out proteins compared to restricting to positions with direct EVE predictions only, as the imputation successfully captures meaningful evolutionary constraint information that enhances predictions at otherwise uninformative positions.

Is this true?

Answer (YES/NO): YES